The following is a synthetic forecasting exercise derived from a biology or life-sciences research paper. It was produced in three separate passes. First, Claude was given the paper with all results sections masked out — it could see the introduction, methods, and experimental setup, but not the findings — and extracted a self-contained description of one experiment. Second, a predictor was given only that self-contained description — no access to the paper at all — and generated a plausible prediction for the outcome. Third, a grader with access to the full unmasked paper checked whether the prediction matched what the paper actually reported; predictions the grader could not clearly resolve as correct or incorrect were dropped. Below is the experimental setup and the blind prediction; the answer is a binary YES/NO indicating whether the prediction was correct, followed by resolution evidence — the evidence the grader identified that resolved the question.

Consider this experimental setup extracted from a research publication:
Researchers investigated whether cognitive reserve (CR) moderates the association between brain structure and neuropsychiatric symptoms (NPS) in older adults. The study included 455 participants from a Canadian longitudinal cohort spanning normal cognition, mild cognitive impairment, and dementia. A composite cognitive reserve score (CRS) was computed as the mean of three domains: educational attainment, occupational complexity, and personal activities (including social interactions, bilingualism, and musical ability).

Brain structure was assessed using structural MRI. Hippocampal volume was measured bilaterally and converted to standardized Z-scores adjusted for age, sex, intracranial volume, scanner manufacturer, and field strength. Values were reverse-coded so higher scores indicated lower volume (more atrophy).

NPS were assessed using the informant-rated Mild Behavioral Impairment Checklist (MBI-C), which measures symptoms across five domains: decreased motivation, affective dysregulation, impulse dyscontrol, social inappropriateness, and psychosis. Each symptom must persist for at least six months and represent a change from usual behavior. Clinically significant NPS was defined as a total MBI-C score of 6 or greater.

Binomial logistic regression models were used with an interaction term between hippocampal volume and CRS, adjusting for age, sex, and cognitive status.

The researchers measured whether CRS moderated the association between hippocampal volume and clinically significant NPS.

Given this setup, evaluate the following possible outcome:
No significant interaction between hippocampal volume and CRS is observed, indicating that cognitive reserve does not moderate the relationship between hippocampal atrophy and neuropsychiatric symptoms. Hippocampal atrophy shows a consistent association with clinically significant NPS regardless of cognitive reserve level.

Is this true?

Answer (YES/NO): NO